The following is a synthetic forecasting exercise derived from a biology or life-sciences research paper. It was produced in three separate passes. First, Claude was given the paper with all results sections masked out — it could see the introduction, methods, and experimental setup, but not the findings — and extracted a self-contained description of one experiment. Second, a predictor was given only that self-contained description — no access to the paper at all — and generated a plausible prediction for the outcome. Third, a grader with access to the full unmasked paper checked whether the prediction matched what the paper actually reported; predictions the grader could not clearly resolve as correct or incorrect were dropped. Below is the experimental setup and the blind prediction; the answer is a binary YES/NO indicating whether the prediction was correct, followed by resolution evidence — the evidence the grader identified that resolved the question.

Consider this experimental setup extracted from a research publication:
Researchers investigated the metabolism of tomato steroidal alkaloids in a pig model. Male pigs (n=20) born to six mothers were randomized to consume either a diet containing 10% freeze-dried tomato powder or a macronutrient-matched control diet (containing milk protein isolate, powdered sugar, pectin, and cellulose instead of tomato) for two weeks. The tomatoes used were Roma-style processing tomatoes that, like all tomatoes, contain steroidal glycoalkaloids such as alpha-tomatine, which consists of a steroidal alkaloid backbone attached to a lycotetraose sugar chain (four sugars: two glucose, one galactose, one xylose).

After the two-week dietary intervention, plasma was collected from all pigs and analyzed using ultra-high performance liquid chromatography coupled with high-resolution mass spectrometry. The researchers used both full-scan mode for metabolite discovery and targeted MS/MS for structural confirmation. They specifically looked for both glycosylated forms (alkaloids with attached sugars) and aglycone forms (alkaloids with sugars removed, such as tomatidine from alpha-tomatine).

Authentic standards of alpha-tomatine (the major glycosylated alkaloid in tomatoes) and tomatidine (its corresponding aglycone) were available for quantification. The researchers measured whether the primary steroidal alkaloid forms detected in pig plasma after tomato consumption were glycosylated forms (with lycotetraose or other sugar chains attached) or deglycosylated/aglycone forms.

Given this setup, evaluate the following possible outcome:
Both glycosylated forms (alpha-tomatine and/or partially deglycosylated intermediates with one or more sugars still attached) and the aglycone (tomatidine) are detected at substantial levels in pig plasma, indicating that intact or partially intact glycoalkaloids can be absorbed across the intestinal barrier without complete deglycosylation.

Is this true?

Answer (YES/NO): YES